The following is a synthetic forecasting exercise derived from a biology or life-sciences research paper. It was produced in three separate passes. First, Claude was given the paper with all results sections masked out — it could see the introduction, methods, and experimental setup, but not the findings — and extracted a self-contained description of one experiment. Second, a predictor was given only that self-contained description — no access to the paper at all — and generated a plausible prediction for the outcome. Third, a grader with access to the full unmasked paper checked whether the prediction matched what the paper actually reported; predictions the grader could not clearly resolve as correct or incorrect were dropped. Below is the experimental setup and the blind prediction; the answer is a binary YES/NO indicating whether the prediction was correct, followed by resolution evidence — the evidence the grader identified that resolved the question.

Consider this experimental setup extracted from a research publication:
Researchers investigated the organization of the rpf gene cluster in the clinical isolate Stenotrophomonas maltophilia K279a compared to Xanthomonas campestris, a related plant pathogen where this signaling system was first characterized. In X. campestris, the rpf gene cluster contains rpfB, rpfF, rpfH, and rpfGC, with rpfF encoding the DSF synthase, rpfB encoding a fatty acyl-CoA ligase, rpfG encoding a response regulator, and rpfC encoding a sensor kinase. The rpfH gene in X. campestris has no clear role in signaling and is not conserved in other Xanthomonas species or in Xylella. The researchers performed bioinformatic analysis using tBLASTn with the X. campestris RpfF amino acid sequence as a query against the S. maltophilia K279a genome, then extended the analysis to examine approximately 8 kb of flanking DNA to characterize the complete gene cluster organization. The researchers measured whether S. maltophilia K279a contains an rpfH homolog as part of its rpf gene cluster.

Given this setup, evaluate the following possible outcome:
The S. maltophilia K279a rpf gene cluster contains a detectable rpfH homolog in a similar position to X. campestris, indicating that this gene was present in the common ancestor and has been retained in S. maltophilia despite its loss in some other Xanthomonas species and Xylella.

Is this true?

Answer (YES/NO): NO